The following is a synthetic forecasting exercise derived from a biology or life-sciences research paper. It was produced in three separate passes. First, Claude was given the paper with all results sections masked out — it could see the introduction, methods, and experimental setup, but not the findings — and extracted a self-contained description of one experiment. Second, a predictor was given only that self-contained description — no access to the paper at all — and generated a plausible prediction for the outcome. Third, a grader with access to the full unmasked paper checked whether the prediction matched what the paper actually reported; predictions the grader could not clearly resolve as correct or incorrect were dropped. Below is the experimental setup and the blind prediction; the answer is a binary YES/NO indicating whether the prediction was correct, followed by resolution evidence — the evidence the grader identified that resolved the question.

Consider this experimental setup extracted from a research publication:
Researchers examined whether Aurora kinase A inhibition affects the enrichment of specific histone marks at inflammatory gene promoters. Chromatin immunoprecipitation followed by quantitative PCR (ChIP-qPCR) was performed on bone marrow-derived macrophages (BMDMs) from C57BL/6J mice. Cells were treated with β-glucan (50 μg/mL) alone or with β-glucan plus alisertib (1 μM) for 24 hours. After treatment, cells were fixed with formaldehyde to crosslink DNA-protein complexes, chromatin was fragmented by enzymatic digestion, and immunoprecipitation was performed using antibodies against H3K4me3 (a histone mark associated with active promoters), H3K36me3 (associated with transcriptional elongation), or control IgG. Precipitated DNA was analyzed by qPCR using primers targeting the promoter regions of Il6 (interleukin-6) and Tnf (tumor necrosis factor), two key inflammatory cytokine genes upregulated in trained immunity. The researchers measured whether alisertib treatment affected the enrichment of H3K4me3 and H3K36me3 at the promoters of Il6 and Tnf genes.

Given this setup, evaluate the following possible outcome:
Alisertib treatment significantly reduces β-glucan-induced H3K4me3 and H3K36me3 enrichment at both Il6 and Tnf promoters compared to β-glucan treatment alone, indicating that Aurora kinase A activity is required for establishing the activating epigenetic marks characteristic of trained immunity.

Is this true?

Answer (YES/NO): YES